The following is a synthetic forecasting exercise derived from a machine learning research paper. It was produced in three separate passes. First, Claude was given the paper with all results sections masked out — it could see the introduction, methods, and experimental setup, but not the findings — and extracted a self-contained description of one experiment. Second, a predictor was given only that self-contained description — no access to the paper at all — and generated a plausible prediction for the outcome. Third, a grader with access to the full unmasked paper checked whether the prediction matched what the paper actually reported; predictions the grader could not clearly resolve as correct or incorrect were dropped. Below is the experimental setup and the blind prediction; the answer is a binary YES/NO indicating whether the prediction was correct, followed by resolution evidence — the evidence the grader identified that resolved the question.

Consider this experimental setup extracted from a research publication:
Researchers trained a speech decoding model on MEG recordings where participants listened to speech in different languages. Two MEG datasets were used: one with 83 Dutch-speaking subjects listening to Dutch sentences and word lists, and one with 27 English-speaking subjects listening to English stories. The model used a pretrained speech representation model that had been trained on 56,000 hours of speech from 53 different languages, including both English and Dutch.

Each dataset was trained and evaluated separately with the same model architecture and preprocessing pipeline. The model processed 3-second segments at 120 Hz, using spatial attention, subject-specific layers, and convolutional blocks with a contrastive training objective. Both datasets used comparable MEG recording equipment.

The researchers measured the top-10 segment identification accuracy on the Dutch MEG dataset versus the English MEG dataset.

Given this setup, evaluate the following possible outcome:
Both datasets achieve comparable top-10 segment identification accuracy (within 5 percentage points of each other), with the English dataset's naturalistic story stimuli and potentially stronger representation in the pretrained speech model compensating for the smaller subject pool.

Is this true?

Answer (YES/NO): YES